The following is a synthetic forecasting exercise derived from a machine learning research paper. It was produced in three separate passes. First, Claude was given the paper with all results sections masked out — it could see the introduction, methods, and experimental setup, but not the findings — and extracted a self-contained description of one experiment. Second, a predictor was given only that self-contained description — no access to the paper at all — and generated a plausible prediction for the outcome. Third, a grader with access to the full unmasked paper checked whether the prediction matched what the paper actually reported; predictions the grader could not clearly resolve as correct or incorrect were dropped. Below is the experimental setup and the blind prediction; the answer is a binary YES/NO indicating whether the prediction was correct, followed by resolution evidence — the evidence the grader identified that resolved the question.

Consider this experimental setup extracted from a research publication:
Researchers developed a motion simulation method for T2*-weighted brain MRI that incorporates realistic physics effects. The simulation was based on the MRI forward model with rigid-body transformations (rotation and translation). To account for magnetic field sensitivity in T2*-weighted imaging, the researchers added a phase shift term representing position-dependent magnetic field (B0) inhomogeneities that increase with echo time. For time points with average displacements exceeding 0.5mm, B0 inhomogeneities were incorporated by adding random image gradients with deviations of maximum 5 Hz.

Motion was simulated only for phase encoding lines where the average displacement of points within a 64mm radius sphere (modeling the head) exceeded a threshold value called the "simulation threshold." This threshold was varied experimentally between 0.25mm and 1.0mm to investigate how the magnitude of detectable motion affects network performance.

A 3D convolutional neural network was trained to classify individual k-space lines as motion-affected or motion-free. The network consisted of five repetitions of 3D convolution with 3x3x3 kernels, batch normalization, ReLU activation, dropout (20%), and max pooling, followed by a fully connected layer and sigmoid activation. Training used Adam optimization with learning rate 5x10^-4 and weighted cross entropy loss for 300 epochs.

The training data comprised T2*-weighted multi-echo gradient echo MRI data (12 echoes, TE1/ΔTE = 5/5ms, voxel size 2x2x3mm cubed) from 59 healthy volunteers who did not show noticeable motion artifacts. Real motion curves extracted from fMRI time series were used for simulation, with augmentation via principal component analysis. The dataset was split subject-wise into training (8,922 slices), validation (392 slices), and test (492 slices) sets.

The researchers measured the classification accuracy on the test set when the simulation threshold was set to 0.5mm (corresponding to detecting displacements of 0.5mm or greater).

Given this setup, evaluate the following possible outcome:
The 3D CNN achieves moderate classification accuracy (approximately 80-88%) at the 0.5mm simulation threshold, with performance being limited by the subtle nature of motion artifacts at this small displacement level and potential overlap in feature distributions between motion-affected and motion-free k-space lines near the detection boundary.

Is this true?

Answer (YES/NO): NO